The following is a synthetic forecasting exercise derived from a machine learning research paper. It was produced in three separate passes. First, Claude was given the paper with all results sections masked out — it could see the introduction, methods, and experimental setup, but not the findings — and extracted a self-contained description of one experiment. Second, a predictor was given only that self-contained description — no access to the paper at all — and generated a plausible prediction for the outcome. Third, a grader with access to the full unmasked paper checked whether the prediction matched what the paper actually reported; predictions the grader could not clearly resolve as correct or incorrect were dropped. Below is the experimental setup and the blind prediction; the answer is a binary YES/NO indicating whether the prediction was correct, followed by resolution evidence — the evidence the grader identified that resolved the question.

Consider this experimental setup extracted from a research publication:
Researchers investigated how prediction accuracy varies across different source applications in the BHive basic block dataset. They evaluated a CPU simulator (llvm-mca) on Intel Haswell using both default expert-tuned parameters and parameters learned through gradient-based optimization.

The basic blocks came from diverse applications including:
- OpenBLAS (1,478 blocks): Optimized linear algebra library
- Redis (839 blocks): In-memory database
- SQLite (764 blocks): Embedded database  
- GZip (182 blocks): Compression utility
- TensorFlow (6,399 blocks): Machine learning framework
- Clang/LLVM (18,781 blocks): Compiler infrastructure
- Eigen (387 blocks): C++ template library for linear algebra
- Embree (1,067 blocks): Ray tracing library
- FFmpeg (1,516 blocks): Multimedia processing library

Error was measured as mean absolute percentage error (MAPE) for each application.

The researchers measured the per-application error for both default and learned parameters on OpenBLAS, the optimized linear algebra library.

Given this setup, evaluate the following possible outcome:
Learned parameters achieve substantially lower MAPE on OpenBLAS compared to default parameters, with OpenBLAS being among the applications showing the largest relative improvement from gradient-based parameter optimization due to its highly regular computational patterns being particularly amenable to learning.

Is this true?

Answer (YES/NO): NO